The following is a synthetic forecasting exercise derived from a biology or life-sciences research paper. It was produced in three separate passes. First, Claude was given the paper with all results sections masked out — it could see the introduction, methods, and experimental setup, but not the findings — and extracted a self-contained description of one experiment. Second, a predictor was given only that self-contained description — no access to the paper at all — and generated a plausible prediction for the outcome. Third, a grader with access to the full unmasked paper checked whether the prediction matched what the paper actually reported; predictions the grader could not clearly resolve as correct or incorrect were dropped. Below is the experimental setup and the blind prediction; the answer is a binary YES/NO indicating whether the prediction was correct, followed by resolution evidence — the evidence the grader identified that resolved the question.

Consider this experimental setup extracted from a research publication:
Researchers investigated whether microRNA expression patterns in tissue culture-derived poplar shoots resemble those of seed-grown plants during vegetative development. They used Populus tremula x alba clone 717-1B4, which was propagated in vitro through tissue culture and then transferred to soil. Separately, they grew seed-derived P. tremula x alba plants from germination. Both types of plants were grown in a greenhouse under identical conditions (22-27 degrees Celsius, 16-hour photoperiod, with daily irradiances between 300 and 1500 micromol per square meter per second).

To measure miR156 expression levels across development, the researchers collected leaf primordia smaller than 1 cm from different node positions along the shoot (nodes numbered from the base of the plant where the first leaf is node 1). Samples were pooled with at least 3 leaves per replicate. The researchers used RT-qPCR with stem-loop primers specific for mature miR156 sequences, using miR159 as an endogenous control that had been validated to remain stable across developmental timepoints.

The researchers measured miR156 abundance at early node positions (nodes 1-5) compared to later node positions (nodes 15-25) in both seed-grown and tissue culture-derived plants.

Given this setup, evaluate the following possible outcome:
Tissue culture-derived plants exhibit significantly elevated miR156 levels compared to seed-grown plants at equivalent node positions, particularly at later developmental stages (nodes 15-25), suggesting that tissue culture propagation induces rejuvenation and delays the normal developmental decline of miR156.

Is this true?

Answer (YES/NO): NO